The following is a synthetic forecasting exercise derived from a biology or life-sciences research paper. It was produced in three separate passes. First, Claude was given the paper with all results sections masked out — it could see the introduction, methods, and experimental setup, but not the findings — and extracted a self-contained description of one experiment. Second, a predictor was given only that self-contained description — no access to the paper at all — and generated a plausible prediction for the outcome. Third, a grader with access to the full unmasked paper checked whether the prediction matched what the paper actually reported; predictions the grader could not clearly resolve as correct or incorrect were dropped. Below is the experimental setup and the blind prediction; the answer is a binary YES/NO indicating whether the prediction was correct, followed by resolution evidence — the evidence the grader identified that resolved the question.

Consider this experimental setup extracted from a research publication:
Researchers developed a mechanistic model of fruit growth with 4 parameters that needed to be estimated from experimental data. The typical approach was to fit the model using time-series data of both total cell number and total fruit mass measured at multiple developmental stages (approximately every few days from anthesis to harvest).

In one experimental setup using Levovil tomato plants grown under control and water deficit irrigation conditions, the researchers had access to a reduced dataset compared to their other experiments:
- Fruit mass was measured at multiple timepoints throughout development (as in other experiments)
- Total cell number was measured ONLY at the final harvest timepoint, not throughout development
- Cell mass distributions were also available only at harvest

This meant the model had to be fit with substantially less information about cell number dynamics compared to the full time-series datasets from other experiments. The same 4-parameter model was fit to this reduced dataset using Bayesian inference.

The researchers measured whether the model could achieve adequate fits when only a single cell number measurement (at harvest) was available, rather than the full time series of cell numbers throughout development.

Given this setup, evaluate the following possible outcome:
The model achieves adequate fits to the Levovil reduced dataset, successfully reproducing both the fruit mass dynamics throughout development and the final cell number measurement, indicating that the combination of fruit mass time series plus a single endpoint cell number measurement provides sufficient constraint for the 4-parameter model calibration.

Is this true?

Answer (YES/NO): YES